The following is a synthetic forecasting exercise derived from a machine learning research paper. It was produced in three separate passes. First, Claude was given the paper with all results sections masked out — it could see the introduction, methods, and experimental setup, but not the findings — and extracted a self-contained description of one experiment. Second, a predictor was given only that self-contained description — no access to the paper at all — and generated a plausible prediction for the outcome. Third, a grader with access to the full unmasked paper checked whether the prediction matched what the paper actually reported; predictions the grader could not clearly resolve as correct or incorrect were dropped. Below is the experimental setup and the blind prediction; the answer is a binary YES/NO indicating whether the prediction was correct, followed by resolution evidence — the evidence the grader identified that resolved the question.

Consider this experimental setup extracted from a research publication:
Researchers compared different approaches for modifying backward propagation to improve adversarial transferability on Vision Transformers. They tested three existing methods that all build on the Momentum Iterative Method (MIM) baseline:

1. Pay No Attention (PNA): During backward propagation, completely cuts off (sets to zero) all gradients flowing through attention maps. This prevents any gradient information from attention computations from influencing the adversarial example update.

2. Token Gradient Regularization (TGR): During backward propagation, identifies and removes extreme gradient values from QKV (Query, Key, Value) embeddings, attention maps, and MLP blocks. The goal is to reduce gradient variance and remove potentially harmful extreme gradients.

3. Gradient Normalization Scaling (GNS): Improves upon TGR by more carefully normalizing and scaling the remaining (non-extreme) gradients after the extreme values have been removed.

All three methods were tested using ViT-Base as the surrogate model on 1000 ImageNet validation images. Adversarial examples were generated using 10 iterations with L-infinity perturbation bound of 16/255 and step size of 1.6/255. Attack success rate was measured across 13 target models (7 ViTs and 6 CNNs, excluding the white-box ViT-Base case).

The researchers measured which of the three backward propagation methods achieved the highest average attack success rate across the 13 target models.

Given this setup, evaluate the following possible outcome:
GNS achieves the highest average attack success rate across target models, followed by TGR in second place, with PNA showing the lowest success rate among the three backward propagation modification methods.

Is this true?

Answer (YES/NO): YES